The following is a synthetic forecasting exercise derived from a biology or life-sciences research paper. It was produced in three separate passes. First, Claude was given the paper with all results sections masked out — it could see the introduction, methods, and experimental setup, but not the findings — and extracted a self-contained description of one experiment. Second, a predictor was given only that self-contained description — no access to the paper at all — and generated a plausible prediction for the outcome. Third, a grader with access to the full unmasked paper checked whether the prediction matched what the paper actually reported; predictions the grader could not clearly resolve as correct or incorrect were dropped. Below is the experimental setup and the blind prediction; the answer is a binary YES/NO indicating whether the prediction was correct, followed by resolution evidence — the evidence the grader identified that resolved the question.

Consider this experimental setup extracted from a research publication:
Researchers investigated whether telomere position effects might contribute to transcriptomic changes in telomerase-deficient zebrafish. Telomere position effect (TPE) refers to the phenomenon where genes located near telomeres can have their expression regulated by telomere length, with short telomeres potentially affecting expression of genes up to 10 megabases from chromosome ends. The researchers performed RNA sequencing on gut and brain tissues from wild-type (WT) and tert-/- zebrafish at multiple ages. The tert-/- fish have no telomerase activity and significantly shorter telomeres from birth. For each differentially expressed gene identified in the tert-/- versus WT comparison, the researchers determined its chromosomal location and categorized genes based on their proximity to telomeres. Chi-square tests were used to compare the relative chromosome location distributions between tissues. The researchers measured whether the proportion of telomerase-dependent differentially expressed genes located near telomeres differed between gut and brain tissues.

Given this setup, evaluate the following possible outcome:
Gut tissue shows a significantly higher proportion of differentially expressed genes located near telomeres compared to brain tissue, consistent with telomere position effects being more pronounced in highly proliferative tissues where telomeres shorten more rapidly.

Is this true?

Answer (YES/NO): YES